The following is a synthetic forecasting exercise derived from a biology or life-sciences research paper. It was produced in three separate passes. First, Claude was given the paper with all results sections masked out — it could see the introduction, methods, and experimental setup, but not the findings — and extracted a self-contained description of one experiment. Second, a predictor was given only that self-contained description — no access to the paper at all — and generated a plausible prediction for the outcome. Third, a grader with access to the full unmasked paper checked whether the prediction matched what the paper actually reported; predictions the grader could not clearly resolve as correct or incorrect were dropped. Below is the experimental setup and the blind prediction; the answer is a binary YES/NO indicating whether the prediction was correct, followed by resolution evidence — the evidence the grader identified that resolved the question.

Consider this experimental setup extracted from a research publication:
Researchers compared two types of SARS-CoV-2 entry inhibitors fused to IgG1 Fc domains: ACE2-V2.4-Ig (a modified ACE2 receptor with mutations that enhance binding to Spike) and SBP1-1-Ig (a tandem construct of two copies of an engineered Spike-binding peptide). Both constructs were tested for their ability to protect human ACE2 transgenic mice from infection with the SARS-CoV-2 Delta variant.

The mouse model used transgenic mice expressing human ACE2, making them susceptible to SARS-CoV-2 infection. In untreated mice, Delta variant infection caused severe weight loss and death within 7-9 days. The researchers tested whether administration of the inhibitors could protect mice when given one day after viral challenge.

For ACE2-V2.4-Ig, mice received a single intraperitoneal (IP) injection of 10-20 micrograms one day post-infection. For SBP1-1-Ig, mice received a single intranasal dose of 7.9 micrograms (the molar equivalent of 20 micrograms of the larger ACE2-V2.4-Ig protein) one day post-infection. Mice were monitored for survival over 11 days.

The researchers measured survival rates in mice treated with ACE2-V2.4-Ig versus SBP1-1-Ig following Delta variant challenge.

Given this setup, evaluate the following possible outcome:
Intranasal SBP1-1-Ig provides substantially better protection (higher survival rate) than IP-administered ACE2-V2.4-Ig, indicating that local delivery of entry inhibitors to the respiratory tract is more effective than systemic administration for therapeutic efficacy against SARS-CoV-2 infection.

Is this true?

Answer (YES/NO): NO